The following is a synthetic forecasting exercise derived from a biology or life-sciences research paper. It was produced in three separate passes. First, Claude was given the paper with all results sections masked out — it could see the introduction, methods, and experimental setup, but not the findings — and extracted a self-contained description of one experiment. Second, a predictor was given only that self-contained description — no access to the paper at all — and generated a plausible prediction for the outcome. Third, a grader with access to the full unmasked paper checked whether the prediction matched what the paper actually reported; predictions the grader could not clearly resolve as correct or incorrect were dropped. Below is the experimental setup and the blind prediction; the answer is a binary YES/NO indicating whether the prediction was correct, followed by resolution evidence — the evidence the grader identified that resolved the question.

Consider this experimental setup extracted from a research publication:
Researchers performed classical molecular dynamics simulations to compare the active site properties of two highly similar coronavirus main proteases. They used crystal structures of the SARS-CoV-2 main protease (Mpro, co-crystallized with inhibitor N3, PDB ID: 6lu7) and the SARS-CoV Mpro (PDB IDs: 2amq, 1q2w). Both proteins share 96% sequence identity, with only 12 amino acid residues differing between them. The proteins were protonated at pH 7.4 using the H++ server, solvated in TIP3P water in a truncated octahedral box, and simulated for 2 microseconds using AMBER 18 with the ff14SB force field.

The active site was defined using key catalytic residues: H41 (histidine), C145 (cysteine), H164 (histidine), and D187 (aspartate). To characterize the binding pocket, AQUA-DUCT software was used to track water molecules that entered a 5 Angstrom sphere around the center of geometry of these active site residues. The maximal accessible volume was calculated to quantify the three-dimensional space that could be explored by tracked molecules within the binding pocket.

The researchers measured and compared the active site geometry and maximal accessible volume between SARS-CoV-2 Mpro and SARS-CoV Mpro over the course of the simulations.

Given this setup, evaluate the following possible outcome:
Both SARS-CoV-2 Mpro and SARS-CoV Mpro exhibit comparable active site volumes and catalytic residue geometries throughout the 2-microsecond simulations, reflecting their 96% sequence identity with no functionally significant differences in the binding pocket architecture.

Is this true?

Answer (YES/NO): NO